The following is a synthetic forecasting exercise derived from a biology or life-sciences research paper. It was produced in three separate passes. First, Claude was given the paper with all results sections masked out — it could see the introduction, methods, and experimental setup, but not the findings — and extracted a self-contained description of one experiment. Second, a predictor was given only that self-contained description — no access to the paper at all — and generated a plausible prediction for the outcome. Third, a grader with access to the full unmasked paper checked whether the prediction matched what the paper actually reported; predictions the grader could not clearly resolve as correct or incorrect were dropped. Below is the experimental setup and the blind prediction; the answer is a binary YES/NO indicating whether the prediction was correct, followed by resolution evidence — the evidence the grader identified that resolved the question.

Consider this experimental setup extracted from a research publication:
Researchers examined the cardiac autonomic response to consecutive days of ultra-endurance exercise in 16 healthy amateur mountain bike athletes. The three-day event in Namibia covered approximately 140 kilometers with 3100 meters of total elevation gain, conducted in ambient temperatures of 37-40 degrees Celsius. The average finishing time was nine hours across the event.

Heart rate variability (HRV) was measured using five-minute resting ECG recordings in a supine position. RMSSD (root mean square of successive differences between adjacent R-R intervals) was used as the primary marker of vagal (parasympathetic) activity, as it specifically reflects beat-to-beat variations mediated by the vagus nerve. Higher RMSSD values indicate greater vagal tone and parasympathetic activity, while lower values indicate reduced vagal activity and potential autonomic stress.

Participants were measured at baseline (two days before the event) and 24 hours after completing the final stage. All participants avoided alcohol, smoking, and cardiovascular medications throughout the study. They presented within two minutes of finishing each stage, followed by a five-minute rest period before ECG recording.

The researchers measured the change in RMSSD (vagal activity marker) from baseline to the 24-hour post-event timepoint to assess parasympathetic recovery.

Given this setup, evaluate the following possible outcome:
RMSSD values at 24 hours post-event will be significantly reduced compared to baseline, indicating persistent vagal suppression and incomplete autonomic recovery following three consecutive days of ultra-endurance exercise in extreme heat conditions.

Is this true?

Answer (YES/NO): NO